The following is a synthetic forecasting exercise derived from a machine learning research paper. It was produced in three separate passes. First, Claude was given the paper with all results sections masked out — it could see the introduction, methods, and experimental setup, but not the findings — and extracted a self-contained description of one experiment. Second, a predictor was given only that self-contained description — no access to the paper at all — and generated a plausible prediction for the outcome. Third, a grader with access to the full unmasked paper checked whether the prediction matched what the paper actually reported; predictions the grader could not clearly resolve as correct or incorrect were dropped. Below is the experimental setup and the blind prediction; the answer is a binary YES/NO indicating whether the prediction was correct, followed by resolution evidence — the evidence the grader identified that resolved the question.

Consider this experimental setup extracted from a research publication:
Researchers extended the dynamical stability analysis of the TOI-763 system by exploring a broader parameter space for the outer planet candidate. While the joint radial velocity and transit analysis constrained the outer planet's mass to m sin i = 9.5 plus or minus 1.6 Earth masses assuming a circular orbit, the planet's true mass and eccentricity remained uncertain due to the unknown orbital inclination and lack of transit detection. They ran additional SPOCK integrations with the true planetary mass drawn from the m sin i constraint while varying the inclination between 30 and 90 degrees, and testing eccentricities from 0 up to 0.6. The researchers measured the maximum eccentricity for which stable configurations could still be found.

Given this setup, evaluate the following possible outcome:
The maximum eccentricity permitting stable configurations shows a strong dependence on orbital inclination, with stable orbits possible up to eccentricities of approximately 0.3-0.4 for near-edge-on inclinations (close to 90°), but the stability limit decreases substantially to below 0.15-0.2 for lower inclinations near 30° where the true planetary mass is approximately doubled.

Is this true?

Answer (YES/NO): NO